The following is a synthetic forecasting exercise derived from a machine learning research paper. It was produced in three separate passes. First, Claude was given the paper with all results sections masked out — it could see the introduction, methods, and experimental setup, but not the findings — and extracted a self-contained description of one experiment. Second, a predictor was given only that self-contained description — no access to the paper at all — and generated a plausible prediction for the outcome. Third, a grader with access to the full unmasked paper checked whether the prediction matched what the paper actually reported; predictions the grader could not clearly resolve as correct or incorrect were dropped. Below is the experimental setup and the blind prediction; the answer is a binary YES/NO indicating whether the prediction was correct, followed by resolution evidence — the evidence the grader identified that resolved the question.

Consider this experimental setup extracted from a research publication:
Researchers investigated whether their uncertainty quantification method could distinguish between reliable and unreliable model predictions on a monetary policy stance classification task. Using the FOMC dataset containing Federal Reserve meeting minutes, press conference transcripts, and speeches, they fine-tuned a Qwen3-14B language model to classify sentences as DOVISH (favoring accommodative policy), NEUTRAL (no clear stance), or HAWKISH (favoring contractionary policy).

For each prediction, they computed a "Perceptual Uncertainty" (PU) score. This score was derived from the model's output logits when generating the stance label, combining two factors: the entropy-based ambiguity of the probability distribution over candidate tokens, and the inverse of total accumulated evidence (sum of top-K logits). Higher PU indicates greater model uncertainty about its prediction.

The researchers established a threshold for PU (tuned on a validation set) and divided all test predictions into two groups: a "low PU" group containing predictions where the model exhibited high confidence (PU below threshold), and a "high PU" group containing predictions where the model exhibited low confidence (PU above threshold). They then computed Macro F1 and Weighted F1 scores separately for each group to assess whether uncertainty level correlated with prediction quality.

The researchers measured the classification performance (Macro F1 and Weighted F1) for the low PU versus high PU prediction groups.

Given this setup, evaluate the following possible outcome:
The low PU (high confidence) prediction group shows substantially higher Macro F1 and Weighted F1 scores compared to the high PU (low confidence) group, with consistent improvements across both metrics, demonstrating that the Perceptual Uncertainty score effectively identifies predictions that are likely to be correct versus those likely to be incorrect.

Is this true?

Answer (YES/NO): YES